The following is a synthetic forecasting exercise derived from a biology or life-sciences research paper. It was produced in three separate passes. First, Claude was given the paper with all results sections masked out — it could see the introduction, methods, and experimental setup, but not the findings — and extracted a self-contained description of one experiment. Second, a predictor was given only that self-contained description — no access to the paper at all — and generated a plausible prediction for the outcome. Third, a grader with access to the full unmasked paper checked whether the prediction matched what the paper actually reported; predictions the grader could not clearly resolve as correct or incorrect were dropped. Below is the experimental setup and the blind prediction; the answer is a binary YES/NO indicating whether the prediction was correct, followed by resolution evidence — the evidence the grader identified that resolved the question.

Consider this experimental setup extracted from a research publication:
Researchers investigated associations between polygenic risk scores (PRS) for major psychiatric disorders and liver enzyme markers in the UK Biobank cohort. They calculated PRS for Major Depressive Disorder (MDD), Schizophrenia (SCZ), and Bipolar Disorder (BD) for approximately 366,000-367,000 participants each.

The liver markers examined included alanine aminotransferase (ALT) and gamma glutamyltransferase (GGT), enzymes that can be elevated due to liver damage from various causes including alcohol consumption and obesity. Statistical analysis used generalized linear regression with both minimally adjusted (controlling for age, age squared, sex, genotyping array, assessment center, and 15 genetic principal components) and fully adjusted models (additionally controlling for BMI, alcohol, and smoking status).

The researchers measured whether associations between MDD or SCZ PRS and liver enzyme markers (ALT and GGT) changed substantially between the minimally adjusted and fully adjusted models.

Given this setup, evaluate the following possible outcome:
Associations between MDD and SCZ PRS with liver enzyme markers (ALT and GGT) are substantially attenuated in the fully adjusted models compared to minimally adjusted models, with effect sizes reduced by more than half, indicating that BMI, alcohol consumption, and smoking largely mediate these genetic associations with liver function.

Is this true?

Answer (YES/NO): NO